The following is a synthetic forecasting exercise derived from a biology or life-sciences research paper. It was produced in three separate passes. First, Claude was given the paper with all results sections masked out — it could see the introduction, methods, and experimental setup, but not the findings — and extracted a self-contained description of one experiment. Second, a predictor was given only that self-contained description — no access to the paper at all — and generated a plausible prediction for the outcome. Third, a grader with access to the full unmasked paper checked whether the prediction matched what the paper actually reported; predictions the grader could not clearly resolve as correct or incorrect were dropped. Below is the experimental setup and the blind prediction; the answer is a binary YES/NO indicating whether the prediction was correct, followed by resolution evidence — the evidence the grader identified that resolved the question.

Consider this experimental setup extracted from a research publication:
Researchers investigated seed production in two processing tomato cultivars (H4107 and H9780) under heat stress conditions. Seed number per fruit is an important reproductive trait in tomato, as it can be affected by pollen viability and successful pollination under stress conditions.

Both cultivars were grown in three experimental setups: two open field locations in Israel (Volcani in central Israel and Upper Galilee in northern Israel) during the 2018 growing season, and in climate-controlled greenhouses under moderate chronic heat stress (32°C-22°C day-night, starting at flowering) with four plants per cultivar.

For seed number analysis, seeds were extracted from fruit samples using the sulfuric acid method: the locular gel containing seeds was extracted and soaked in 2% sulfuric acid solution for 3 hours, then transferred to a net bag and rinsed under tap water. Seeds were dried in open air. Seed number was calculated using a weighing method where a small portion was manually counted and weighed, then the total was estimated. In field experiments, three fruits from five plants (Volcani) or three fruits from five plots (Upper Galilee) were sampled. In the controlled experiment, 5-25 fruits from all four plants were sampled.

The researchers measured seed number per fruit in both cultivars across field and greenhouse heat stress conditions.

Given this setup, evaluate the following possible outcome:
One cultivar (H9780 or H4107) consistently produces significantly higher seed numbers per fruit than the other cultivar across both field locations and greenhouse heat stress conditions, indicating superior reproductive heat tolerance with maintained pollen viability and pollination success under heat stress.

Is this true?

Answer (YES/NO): NO